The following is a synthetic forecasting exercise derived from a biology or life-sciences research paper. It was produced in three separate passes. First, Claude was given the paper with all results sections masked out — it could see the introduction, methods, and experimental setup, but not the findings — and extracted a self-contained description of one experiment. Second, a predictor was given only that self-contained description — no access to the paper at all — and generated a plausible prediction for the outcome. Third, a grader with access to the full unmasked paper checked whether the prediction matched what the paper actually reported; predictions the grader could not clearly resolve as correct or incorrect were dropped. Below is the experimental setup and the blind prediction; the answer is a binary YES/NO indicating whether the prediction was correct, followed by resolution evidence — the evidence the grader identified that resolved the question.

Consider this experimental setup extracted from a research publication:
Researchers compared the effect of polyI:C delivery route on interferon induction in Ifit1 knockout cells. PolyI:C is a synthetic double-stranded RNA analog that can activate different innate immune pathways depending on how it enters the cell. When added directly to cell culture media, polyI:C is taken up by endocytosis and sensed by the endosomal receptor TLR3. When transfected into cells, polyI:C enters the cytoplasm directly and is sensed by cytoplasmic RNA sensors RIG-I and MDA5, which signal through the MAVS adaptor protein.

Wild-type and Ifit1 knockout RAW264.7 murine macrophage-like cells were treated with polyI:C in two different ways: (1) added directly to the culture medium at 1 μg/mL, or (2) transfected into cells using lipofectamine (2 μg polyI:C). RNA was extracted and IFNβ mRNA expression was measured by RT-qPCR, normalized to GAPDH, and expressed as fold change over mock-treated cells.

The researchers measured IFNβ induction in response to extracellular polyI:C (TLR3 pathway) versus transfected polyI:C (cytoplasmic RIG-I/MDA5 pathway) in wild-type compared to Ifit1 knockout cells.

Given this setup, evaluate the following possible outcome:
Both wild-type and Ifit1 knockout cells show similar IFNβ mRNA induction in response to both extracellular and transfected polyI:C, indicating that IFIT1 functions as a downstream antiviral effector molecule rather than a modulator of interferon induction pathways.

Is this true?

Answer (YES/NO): NO